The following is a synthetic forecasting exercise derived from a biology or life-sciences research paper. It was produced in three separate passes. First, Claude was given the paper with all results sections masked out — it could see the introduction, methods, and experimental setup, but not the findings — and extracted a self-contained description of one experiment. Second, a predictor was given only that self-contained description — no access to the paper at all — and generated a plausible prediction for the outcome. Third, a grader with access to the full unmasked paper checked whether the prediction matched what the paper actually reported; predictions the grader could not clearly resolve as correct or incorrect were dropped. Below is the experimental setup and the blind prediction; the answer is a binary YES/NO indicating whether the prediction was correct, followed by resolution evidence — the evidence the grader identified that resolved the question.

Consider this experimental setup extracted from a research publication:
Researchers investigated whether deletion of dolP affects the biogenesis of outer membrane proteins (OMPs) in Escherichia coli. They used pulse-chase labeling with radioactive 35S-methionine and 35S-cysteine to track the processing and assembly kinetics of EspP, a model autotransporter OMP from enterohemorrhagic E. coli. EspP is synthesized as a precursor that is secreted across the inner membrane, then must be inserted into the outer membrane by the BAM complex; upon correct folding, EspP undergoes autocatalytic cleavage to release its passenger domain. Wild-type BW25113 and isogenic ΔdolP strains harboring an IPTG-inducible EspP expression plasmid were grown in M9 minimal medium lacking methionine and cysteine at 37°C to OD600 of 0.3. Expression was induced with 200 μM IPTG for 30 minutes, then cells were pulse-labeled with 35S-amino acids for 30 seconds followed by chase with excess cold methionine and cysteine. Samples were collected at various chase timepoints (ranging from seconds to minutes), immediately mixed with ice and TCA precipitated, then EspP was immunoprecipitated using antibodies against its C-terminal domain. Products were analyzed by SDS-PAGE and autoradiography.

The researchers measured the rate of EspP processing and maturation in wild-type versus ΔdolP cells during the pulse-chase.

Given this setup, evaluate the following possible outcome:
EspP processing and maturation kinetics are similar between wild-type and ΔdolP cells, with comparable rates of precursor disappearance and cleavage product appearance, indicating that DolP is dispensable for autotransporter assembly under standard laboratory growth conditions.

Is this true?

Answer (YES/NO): YES